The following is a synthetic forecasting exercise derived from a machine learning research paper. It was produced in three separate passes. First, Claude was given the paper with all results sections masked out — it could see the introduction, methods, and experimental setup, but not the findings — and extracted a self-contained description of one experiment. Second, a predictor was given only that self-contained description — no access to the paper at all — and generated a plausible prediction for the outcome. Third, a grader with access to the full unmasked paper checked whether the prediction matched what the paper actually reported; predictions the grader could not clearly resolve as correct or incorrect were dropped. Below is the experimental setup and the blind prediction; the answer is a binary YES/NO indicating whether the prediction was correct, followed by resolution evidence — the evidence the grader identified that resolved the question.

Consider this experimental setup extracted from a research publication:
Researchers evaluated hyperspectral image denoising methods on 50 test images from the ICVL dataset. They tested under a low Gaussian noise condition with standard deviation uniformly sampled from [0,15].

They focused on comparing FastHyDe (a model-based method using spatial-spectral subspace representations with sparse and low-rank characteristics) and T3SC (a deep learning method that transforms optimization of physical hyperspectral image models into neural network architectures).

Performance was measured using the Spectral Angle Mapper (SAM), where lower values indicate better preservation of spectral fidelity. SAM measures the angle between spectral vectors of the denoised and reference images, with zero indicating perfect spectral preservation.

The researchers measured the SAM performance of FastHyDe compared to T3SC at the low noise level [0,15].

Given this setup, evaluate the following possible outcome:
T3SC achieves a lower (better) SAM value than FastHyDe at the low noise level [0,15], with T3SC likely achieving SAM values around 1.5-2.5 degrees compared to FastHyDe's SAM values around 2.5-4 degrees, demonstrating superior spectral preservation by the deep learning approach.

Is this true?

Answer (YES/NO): NO